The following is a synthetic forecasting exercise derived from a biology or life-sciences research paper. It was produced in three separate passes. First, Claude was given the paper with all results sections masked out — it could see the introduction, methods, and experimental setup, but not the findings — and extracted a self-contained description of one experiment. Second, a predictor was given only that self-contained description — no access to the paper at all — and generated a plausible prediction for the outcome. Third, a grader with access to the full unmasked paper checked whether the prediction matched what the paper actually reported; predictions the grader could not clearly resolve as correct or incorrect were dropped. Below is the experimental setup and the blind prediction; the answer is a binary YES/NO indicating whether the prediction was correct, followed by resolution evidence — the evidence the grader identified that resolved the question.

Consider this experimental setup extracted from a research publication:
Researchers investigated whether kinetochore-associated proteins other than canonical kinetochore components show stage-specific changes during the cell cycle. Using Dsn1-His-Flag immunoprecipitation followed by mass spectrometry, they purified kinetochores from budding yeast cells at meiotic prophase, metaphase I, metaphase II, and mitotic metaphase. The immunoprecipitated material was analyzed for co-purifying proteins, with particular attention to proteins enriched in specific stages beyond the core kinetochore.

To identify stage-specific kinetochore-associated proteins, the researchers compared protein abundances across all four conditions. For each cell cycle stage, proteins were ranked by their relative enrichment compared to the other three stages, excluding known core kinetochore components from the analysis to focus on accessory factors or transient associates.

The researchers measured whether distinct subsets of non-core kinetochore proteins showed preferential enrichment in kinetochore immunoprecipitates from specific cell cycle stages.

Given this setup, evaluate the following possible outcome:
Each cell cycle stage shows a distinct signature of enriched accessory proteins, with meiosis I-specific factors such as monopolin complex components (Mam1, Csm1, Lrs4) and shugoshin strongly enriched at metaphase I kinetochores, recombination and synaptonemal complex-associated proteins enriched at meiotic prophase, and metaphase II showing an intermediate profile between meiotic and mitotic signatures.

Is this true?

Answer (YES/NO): NO